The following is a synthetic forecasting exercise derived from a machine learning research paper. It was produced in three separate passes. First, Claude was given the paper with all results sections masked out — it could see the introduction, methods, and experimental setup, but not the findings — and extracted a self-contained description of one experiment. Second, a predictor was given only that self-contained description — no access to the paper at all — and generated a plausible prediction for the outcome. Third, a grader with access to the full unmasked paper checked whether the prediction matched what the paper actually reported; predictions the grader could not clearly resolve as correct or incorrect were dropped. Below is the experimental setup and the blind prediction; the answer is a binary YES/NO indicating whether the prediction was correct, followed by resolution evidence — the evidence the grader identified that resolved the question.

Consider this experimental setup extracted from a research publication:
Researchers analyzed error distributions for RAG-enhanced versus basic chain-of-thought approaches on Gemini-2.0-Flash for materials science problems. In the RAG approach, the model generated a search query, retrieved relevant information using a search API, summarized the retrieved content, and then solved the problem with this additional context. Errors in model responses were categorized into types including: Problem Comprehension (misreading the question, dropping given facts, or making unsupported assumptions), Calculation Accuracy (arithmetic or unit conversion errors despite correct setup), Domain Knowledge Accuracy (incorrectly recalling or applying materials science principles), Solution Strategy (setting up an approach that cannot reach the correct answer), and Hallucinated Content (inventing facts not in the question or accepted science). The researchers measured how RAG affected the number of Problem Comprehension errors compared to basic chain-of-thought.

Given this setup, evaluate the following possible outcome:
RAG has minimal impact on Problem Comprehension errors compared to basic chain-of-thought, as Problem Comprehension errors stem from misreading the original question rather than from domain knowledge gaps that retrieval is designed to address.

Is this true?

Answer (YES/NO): NO